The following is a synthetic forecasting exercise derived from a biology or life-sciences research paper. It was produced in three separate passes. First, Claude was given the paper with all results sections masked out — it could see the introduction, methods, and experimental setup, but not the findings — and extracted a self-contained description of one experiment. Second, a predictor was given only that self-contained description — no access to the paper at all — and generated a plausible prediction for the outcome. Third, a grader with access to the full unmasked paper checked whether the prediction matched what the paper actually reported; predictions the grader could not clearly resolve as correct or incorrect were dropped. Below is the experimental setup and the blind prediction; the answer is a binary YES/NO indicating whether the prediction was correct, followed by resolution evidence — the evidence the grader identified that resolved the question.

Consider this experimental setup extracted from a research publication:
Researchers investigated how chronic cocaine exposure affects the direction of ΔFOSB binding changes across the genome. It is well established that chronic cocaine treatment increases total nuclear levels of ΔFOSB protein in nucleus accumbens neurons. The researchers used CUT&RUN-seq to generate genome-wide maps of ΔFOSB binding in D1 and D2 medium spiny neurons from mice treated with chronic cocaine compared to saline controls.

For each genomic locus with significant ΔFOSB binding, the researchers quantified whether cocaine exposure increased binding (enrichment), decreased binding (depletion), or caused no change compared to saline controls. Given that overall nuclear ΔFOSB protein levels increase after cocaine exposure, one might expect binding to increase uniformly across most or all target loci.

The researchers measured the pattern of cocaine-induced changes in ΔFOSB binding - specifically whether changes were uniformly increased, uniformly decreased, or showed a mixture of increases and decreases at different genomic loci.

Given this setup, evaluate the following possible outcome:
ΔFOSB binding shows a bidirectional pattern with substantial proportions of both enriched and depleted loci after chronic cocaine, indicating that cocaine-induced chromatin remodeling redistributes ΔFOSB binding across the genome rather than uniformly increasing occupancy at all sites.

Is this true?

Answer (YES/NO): NO